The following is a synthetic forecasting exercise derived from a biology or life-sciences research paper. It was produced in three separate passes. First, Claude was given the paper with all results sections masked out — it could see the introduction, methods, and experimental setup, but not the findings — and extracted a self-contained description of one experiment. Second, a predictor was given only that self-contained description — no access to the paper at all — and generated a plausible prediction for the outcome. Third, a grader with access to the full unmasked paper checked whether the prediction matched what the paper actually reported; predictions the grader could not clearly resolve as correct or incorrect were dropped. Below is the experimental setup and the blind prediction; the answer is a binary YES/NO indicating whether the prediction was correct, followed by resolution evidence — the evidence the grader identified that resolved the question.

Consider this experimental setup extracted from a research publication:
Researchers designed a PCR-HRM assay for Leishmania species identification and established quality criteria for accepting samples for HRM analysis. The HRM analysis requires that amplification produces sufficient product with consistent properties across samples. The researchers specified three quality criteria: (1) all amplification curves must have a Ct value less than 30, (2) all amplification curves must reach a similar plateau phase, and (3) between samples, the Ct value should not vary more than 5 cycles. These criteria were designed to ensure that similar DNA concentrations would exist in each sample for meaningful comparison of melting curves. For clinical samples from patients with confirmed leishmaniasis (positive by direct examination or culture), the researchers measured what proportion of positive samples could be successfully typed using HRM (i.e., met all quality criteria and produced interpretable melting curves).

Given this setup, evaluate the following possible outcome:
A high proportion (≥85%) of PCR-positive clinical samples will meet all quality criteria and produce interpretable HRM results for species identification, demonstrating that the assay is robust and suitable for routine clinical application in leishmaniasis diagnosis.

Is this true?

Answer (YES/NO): YES